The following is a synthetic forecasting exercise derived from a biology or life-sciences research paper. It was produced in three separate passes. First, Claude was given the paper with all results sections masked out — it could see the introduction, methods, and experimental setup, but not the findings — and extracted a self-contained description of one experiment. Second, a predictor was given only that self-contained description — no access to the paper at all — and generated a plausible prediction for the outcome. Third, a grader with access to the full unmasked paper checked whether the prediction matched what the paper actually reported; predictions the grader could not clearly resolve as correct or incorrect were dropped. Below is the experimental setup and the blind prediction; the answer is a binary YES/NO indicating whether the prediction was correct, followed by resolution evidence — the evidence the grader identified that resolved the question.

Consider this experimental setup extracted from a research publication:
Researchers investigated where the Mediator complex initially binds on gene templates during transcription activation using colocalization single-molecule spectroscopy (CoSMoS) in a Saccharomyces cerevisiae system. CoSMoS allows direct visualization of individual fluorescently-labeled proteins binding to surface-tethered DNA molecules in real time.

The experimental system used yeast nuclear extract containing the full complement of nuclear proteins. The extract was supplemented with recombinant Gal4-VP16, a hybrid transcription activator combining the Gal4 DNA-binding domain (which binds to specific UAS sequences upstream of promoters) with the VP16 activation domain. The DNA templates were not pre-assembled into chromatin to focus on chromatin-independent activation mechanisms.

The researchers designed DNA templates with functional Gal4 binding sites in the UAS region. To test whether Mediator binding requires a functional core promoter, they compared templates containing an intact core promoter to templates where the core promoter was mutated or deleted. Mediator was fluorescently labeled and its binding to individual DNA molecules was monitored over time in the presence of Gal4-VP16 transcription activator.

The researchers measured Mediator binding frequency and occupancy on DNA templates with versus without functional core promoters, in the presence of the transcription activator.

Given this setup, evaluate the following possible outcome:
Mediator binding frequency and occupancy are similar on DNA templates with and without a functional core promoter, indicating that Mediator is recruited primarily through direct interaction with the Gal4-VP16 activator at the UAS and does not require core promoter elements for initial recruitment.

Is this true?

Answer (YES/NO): NO